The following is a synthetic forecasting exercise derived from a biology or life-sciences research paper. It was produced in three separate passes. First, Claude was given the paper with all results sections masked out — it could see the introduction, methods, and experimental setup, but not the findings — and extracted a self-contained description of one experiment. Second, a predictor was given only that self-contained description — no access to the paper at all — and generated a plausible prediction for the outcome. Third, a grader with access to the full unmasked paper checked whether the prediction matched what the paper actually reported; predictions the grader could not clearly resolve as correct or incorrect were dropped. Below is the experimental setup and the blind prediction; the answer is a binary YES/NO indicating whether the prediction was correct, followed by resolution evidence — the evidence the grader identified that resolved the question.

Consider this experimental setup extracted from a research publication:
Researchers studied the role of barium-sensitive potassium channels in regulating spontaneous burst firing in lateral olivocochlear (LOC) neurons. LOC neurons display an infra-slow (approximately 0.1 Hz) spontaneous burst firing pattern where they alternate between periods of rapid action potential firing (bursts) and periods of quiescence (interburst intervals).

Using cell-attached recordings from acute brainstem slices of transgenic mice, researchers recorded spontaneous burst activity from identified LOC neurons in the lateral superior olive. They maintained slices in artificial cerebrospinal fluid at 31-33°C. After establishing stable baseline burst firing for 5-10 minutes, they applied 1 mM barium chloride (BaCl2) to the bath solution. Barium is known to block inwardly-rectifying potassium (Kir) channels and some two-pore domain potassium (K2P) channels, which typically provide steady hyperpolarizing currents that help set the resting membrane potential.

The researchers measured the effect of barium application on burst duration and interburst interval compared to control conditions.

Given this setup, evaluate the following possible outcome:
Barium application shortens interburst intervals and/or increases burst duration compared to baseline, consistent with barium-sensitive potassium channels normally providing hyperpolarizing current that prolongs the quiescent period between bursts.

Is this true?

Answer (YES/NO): NO